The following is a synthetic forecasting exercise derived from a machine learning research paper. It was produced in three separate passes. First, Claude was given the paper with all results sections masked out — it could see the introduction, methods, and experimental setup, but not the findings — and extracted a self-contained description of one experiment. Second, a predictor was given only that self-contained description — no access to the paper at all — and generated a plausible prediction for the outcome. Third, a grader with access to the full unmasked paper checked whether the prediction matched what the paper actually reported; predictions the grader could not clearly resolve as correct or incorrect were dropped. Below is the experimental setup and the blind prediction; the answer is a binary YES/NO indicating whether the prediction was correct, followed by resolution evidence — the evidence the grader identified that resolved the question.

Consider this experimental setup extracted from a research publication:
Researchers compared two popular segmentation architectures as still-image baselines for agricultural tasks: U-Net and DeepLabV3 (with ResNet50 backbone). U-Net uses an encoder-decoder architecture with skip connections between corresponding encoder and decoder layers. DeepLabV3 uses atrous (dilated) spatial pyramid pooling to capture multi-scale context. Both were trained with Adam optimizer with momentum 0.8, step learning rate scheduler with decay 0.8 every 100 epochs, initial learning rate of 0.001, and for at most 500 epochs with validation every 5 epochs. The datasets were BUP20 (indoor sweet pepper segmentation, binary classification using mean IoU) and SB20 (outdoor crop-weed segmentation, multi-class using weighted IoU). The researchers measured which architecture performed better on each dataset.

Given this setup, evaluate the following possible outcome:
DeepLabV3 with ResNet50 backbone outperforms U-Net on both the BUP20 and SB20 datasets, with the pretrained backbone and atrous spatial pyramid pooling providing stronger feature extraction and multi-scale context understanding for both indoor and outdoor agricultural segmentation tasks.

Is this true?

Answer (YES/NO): NO